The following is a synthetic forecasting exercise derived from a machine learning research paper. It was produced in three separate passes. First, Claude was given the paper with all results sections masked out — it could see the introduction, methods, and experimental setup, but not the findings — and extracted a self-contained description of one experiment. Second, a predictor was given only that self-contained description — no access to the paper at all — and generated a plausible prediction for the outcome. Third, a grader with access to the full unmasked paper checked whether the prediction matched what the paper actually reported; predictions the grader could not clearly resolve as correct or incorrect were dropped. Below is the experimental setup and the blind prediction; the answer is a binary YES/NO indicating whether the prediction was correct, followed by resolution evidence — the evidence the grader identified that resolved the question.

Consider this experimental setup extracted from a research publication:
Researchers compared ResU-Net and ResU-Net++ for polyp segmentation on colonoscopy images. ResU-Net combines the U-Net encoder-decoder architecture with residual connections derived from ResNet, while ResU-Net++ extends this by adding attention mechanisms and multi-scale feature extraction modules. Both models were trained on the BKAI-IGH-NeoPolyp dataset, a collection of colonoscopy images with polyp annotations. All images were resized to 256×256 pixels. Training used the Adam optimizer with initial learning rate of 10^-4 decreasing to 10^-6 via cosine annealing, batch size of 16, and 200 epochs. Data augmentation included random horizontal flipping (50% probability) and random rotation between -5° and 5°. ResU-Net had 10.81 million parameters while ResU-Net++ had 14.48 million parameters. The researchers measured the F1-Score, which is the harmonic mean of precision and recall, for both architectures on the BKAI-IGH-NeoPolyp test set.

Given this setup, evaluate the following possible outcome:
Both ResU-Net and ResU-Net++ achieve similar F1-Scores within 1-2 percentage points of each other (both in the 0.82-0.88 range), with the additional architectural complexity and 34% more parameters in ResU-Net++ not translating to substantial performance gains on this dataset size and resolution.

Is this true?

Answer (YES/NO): NO